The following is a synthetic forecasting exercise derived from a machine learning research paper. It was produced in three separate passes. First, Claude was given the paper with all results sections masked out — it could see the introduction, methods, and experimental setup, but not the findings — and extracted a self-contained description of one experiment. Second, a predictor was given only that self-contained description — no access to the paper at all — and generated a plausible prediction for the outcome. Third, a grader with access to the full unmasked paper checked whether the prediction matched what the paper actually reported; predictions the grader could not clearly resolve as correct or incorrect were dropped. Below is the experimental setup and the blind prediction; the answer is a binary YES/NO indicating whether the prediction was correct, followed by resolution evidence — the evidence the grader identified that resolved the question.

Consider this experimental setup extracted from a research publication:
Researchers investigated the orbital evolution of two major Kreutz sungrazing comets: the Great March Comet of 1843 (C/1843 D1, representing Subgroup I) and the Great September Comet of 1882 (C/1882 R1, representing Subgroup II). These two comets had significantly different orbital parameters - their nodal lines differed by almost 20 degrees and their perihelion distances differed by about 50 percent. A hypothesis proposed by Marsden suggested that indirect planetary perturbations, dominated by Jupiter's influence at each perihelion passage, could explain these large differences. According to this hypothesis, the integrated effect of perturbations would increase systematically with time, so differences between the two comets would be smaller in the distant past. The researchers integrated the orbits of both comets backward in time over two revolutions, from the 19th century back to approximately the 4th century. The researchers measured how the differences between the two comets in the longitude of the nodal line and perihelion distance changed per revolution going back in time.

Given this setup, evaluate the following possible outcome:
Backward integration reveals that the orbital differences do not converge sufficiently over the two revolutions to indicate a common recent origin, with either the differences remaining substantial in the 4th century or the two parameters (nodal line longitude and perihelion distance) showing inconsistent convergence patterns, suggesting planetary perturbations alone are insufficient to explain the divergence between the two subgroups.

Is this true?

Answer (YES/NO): YES